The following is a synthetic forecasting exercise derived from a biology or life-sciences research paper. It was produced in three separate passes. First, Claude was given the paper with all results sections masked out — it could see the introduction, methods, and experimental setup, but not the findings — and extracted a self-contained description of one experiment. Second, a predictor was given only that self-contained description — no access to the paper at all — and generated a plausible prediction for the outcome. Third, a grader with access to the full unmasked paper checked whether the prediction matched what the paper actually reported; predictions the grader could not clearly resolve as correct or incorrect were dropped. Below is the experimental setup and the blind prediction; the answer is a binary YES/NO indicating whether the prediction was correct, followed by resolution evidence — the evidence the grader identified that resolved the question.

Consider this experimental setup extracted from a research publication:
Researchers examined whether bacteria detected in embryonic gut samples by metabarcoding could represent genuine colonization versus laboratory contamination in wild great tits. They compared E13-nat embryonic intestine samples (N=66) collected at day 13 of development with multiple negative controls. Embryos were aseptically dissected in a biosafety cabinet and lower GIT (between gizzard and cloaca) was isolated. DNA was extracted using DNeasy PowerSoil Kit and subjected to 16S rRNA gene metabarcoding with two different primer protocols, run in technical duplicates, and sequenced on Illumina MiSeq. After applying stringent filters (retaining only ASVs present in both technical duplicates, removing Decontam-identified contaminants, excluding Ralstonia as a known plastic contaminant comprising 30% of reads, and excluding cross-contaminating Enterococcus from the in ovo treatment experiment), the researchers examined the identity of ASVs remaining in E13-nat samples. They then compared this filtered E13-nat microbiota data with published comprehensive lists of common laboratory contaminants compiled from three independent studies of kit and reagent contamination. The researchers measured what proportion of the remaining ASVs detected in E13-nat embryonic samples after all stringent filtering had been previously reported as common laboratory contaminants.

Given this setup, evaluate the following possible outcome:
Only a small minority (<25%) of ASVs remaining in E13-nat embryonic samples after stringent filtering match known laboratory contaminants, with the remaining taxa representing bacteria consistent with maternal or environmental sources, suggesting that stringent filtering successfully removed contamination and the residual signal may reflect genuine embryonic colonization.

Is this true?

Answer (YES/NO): NO